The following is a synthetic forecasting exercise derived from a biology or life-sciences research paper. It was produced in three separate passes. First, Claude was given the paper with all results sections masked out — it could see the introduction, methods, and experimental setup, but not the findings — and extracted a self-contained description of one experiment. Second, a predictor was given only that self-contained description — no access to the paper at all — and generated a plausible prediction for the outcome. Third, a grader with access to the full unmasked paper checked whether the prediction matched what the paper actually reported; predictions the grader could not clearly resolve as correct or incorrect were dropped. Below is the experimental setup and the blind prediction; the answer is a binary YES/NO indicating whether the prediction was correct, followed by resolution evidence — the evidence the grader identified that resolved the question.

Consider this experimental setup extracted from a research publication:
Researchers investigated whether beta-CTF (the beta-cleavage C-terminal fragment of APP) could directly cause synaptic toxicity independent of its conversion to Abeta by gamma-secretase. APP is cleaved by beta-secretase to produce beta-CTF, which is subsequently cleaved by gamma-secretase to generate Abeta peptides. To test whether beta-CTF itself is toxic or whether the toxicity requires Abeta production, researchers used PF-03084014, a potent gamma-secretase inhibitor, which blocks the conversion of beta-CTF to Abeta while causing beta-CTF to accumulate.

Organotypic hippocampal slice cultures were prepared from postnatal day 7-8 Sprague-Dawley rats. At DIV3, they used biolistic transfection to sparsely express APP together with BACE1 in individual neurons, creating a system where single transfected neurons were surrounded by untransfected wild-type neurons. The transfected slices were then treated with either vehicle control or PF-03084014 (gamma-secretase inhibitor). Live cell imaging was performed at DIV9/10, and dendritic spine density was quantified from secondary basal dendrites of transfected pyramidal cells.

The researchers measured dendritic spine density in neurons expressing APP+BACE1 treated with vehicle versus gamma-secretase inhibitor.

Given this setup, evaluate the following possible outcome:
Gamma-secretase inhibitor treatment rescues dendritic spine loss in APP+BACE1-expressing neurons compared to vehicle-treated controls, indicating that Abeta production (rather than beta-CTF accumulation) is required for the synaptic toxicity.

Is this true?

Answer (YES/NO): NO